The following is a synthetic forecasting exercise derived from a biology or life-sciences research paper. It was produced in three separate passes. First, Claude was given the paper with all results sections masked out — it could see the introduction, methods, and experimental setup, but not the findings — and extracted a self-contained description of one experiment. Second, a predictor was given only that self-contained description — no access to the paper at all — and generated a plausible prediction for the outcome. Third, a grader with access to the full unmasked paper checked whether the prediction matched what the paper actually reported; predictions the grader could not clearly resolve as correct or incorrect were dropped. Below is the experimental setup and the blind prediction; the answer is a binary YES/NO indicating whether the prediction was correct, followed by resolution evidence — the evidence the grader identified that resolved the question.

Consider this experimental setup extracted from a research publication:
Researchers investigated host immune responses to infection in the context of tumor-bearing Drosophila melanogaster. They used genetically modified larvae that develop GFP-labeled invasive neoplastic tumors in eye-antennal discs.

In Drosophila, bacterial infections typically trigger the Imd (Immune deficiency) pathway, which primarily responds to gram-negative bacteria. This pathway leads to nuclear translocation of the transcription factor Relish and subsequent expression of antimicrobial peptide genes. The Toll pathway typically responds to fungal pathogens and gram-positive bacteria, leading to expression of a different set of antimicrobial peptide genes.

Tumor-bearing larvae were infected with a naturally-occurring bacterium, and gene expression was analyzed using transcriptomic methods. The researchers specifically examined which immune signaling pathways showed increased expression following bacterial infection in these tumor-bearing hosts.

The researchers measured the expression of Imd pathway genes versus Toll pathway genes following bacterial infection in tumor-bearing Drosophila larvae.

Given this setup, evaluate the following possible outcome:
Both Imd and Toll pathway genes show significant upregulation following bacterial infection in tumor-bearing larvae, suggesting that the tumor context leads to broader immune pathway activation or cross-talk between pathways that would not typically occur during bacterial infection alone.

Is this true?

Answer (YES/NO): YES